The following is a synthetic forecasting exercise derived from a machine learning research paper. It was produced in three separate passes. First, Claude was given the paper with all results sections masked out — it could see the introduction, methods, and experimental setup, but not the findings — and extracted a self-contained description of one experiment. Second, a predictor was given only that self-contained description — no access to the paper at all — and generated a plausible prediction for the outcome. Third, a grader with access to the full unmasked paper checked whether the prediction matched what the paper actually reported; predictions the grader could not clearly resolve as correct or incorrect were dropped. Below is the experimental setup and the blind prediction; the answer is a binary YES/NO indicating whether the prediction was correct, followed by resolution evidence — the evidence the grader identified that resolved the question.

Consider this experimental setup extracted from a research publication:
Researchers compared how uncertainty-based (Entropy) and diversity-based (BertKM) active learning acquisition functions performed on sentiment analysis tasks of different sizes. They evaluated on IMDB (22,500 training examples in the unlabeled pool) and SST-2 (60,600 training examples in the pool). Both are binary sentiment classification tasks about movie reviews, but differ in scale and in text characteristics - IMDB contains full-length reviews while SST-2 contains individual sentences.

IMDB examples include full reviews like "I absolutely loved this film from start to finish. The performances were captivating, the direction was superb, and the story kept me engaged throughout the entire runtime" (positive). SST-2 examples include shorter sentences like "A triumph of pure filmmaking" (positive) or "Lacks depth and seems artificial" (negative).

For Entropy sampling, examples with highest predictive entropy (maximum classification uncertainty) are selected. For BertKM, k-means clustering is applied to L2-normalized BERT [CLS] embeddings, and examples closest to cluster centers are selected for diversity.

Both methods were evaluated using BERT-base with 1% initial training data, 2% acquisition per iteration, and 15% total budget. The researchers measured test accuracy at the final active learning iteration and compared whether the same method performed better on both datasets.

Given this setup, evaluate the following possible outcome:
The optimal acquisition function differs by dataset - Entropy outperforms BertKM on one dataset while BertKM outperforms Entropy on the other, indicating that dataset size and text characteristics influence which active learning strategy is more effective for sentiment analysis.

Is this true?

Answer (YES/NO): NO